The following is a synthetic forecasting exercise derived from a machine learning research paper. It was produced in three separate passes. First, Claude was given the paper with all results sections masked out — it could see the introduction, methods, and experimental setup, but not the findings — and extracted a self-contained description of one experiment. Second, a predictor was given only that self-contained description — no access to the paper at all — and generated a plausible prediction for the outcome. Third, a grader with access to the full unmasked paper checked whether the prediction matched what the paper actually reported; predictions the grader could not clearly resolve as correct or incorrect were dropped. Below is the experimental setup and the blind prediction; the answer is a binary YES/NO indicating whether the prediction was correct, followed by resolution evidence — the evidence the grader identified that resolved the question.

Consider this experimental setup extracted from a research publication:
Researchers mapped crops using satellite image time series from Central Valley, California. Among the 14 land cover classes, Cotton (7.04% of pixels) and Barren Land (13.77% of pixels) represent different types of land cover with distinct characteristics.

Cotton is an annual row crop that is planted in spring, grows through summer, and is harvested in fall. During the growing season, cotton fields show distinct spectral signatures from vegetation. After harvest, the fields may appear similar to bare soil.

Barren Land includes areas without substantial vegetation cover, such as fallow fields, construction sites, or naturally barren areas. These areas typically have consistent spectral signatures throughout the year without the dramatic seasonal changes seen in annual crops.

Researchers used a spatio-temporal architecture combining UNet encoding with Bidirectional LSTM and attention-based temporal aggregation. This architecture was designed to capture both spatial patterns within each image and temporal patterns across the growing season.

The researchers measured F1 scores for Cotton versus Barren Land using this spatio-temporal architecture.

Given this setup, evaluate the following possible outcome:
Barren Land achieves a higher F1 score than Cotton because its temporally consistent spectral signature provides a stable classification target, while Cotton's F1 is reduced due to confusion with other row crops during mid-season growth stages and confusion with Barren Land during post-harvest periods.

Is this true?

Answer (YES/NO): NO